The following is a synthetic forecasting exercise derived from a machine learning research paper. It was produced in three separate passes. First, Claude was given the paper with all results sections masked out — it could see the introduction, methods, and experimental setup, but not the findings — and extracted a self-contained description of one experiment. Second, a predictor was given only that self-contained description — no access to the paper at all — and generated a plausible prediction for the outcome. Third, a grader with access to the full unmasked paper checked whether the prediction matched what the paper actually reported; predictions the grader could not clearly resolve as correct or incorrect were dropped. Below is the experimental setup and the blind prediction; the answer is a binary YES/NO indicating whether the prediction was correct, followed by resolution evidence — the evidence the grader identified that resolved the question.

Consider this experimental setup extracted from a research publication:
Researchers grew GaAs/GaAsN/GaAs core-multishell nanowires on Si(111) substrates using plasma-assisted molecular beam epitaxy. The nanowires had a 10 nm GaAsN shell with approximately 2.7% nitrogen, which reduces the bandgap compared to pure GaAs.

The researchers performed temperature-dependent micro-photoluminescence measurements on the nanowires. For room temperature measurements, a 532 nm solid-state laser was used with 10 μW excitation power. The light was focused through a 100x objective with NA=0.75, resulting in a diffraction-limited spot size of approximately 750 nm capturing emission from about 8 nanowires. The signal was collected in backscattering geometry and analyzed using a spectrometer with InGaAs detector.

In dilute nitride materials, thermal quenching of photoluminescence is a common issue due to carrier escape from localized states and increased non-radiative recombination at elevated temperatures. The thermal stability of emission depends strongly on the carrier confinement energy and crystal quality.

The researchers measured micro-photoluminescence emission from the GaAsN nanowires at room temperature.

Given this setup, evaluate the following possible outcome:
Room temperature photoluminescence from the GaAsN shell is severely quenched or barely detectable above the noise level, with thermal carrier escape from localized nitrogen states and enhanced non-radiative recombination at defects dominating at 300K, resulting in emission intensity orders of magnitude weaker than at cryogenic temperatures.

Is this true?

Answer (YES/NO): NO